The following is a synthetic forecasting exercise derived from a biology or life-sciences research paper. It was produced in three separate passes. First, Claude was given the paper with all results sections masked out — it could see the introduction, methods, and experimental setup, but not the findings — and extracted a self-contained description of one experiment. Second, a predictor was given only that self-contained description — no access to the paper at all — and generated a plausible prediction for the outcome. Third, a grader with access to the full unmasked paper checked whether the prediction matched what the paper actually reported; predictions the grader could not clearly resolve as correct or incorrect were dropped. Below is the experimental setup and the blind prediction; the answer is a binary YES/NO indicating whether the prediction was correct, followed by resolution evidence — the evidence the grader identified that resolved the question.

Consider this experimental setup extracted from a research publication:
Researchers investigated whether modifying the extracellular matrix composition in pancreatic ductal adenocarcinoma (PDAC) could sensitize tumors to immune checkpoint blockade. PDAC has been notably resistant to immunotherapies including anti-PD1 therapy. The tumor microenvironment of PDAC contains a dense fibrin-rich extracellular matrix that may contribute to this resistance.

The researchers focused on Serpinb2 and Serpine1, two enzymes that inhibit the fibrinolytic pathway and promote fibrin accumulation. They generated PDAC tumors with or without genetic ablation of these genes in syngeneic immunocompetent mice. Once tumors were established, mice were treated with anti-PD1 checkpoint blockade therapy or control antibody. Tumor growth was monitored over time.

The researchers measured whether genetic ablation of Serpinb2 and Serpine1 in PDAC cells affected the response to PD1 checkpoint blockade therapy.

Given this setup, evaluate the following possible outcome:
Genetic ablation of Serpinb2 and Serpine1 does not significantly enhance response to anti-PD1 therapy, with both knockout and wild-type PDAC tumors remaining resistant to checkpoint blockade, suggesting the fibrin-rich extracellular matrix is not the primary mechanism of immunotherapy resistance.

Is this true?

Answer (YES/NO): NO